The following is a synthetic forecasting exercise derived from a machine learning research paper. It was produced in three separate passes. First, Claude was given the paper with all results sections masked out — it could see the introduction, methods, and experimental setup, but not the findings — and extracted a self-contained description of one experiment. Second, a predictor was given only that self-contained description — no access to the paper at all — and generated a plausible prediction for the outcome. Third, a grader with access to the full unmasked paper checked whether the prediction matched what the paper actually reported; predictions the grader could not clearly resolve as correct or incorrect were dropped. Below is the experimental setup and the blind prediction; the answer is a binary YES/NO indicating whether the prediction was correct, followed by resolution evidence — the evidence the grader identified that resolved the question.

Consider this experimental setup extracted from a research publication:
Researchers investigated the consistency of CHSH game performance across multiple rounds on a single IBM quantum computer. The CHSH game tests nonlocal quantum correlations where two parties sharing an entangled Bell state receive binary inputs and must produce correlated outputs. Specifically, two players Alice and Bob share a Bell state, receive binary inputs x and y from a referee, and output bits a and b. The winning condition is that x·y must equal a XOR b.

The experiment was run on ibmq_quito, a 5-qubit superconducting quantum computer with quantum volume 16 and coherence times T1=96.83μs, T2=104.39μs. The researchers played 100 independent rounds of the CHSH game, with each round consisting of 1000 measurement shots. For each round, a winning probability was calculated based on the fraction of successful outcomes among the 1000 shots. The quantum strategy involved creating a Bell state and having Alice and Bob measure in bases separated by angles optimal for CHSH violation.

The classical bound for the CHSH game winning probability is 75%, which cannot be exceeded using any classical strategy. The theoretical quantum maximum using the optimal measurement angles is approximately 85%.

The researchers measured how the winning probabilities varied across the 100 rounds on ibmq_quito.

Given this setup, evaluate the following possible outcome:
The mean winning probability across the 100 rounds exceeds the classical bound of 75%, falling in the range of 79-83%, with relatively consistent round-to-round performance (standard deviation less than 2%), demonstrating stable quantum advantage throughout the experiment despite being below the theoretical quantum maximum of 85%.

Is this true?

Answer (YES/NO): YES